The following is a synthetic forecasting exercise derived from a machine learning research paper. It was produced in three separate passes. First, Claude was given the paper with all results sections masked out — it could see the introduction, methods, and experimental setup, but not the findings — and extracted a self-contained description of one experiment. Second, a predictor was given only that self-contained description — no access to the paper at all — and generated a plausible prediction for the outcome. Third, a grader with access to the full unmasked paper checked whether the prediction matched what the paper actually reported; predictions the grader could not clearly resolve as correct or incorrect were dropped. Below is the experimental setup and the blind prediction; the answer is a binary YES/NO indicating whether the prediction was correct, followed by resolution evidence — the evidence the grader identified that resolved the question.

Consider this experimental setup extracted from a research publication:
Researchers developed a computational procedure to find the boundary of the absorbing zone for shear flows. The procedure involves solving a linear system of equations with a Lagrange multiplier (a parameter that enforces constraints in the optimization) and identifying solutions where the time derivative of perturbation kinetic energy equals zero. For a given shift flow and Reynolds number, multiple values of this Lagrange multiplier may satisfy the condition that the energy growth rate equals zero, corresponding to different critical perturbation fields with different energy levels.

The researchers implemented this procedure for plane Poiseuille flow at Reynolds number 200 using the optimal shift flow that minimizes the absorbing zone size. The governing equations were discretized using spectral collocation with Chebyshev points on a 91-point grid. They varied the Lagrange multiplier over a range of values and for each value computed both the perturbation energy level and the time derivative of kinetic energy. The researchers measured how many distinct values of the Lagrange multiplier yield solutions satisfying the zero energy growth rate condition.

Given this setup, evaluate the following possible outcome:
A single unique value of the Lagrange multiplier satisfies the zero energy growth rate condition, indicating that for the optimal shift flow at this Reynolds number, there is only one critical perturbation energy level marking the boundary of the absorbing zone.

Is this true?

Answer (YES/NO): NO